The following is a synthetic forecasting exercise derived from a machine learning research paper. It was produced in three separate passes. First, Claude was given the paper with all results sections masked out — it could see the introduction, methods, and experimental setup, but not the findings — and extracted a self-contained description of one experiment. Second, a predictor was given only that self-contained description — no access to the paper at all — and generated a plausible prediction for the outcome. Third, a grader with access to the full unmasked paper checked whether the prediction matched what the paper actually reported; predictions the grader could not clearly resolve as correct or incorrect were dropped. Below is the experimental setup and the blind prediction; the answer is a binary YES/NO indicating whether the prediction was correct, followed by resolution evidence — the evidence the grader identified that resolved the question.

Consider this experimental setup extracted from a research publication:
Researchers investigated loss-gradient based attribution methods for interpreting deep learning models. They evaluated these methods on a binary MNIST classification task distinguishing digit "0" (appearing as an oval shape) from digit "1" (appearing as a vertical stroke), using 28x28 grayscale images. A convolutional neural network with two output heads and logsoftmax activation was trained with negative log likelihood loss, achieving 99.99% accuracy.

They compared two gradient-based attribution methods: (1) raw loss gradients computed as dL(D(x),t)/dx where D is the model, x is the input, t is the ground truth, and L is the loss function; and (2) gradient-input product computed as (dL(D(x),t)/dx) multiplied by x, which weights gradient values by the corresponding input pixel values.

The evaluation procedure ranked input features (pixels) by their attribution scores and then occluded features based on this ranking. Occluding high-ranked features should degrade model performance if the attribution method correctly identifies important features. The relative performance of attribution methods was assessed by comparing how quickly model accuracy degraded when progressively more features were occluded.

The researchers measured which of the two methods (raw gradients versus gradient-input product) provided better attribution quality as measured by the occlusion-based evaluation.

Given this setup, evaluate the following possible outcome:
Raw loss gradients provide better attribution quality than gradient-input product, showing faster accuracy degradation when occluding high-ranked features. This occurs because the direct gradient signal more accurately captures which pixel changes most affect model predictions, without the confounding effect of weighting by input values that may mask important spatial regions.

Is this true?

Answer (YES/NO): NO